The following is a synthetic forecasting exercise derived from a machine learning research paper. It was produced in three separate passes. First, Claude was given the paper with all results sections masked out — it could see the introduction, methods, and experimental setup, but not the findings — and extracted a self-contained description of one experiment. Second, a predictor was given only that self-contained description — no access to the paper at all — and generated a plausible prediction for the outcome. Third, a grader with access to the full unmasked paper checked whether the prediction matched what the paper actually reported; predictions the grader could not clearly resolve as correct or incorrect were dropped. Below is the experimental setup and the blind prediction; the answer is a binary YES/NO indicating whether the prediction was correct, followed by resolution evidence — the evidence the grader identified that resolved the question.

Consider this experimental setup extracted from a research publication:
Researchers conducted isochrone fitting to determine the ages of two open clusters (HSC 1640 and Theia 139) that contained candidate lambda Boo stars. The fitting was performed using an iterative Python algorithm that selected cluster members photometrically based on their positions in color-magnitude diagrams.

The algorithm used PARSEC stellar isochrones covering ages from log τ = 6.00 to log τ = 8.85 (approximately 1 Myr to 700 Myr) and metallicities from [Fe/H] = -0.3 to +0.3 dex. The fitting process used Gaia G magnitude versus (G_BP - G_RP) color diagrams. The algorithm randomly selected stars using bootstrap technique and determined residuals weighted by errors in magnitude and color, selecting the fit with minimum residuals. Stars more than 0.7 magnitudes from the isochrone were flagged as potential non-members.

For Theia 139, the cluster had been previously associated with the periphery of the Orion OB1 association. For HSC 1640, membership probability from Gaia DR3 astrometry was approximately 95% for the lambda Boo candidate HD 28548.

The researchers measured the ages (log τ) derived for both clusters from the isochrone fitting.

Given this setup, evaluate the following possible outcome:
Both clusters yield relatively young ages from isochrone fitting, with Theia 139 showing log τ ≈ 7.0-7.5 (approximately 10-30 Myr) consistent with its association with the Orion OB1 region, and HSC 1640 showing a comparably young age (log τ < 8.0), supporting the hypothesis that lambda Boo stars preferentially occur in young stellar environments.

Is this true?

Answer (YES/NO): NO